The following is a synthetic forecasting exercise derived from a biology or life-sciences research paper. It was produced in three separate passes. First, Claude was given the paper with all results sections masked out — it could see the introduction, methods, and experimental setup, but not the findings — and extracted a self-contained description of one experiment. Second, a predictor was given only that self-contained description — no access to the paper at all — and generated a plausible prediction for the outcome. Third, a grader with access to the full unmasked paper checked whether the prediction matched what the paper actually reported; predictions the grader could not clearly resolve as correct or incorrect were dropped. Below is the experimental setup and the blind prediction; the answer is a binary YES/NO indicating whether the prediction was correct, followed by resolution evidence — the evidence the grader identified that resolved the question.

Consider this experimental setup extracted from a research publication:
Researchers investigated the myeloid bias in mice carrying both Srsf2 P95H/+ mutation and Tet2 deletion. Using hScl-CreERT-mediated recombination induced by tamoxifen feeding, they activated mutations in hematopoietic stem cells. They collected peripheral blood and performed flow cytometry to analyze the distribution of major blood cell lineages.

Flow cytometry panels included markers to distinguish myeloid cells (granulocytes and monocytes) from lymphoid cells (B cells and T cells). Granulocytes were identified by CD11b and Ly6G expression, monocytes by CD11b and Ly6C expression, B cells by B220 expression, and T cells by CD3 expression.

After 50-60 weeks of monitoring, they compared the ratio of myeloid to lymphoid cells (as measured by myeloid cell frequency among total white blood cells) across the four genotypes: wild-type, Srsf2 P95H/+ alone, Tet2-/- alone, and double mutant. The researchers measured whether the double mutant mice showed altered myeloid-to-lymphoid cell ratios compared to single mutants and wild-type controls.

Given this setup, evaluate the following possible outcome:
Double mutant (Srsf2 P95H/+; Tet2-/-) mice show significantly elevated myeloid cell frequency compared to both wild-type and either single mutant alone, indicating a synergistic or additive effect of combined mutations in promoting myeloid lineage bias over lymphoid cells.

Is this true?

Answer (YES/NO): YES